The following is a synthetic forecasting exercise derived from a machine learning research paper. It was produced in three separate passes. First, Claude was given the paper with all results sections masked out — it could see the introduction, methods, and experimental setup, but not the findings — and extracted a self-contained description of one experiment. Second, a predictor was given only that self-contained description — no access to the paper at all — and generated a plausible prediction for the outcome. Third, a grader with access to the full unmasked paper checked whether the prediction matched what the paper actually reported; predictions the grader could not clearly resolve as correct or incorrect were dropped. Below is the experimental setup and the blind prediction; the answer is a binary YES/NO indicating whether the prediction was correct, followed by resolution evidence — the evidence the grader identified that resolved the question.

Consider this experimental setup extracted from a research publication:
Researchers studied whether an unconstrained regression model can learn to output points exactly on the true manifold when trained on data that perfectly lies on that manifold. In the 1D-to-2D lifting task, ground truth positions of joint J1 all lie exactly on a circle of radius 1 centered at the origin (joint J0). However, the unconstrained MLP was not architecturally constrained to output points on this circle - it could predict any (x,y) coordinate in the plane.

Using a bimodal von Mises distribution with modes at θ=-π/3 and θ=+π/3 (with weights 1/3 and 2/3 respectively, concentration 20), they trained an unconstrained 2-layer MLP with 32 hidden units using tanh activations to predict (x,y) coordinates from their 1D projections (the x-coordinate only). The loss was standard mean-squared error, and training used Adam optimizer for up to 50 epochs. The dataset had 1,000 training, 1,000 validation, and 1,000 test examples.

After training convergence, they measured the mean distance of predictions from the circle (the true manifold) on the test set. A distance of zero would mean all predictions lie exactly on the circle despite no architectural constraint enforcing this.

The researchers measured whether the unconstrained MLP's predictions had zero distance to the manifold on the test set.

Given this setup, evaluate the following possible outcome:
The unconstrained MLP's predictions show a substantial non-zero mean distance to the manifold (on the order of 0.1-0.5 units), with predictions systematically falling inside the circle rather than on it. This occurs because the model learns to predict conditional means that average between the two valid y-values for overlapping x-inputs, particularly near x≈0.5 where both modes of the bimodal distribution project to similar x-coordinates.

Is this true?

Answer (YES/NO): YES